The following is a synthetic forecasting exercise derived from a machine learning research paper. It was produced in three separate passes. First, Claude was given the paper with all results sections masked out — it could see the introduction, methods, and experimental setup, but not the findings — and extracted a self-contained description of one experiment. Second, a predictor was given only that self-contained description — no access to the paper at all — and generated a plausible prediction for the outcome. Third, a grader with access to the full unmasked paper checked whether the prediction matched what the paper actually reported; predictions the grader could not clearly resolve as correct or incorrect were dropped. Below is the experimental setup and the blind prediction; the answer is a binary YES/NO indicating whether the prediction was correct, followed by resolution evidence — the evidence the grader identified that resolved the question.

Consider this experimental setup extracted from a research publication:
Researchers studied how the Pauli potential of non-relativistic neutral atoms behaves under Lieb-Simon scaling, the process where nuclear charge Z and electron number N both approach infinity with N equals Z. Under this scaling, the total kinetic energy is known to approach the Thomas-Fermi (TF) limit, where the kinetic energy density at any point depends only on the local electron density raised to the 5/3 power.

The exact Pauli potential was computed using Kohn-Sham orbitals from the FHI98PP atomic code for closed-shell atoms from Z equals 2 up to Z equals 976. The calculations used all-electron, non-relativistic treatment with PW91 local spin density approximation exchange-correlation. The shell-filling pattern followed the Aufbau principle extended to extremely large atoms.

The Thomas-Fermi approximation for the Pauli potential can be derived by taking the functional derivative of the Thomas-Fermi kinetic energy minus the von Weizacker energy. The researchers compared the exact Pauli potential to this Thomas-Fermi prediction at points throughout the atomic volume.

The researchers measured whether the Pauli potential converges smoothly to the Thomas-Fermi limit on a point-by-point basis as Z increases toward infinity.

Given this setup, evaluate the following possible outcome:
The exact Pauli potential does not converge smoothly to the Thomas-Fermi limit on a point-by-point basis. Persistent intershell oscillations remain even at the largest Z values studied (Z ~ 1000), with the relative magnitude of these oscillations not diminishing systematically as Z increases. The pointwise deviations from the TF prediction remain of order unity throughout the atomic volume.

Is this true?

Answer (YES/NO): NO